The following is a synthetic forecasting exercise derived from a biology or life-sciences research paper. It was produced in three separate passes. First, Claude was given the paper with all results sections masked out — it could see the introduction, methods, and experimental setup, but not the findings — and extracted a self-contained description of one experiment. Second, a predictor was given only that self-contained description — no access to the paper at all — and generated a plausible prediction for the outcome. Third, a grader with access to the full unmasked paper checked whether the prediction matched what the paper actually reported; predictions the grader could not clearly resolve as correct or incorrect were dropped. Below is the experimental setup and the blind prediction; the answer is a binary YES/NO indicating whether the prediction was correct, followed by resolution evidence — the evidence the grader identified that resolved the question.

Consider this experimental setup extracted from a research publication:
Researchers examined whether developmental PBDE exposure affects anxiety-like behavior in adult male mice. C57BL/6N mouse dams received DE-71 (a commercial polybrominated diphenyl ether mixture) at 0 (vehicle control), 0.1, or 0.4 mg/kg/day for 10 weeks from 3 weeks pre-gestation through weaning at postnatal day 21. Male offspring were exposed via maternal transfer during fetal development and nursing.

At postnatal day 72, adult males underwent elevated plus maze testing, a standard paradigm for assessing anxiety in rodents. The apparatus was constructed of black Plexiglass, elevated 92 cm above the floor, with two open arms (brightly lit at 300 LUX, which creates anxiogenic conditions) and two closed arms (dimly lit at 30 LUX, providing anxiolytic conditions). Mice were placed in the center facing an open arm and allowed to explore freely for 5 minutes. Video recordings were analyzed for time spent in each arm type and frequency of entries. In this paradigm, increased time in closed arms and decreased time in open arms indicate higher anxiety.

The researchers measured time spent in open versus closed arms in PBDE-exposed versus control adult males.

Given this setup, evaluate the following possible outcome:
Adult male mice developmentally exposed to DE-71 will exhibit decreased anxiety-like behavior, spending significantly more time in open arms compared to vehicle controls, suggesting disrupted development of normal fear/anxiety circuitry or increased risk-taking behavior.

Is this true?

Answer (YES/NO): NO